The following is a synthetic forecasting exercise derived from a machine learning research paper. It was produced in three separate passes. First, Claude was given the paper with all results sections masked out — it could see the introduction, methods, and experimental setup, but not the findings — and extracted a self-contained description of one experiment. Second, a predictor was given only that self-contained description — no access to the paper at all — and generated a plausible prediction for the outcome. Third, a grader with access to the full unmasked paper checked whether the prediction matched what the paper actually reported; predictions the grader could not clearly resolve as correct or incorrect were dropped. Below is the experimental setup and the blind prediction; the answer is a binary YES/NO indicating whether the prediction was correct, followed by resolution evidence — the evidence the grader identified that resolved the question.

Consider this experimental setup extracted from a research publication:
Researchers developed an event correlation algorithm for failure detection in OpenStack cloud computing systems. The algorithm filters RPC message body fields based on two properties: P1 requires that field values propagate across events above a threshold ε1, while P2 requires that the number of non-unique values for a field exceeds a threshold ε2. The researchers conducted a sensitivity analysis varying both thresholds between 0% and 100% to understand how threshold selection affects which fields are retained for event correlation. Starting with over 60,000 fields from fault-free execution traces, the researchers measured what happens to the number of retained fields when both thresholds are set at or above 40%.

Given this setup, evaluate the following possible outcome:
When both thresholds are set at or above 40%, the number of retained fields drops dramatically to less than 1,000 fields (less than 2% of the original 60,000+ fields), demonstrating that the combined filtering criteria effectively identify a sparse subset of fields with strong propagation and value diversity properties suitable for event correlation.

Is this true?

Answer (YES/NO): NO